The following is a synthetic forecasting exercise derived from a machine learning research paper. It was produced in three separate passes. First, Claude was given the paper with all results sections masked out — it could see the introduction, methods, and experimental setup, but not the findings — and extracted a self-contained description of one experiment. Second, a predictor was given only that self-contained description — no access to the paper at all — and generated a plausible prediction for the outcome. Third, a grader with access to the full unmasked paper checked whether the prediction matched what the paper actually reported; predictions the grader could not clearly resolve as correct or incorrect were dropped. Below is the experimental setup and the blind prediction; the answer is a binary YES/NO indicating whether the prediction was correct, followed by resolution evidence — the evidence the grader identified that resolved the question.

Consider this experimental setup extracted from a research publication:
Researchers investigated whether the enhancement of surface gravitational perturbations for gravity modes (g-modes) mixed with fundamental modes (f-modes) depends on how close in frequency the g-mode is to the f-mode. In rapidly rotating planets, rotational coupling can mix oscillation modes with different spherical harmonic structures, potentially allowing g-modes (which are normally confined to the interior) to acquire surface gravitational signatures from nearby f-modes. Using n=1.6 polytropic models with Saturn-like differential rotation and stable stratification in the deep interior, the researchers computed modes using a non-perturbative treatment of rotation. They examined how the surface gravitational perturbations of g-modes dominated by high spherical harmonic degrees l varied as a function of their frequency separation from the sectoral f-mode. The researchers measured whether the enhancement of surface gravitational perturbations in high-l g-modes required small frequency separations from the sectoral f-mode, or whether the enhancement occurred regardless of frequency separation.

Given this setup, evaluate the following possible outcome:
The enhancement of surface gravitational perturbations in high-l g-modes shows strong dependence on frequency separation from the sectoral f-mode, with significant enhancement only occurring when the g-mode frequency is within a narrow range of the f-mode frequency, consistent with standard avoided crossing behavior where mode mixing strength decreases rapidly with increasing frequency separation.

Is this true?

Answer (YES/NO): NO